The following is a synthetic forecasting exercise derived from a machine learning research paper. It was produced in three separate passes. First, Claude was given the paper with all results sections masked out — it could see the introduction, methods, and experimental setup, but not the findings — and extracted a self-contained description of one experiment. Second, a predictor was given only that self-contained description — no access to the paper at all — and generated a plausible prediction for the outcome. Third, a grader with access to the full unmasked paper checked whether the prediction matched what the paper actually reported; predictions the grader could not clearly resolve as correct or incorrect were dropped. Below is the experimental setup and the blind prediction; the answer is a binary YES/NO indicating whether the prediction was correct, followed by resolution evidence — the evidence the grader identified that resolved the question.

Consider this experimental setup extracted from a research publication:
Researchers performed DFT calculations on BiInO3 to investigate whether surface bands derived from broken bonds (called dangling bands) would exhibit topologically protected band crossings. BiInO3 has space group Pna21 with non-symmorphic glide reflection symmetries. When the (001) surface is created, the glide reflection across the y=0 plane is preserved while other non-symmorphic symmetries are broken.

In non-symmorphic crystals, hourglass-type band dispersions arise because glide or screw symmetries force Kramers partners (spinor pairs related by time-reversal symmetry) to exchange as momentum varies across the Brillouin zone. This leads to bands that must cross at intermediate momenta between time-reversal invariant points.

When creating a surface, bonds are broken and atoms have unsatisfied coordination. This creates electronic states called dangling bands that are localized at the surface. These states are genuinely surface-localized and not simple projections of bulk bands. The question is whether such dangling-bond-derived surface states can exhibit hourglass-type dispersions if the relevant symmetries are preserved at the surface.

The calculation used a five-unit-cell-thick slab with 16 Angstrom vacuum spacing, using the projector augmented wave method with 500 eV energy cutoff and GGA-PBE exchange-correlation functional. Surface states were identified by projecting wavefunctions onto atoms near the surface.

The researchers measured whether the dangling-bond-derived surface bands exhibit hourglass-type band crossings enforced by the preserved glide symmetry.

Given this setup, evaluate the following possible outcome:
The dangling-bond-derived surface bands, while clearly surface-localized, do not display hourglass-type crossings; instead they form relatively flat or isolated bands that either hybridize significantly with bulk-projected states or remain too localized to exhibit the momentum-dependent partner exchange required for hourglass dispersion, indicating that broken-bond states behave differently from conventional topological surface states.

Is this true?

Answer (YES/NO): NO